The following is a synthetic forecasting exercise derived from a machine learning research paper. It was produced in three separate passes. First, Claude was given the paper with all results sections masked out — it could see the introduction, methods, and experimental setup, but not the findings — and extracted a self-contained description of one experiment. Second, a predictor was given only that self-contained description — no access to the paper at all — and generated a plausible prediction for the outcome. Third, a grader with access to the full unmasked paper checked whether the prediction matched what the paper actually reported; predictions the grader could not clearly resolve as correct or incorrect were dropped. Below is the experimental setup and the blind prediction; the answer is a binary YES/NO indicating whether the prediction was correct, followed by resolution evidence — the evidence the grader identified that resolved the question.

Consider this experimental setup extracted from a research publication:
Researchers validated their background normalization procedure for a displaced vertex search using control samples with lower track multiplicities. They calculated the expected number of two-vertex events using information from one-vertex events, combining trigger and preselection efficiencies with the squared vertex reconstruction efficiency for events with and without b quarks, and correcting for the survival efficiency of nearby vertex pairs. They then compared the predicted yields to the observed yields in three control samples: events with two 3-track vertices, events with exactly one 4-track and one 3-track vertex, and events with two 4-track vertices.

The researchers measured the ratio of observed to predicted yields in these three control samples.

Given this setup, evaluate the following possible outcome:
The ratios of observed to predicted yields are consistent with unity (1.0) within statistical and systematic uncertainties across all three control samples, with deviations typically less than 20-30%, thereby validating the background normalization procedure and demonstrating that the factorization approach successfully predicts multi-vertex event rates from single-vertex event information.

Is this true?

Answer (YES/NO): YES